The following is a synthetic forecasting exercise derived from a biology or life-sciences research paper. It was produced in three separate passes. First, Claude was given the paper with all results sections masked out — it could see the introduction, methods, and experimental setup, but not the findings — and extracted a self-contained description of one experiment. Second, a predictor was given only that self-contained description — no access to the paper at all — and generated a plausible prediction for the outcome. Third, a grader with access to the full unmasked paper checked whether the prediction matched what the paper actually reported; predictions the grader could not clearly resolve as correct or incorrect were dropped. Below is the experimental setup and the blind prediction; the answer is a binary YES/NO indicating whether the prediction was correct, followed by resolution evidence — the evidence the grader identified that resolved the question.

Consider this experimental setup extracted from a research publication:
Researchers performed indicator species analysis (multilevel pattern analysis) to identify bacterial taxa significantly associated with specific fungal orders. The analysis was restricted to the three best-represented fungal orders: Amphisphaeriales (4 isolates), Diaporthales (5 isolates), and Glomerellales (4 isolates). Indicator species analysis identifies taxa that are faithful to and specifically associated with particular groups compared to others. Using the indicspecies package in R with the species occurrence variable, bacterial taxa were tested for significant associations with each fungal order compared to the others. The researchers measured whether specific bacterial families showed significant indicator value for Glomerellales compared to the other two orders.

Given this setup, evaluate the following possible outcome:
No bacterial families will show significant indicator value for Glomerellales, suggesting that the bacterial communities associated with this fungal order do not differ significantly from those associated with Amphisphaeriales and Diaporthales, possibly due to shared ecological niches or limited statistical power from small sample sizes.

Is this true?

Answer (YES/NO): NO